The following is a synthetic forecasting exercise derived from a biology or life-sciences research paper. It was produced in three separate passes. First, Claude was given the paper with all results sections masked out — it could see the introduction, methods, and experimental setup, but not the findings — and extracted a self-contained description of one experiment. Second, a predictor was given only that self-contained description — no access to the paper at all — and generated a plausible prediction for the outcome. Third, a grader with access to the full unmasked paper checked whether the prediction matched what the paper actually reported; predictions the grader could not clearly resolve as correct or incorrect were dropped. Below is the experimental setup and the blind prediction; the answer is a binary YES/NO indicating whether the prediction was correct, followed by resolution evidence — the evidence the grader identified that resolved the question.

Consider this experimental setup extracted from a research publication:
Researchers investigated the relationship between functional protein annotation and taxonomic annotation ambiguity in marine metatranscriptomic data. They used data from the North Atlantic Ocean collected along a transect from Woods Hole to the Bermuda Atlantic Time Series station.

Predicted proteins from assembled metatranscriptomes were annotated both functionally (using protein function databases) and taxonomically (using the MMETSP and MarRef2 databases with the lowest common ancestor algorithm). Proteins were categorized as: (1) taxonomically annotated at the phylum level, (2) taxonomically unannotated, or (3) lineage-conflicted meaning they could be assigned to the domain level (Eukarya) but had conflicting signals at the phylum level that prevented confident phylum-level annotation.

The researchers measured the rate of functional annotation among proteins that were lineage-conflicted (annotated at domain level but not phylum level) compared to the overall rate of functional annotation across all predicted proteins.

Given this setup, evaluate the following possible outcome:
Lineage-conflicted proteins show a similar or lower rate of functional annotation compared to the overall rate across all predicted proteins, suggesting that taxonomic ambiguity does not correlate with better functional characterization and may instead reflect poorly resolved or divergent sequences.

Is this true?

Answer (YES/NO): NO